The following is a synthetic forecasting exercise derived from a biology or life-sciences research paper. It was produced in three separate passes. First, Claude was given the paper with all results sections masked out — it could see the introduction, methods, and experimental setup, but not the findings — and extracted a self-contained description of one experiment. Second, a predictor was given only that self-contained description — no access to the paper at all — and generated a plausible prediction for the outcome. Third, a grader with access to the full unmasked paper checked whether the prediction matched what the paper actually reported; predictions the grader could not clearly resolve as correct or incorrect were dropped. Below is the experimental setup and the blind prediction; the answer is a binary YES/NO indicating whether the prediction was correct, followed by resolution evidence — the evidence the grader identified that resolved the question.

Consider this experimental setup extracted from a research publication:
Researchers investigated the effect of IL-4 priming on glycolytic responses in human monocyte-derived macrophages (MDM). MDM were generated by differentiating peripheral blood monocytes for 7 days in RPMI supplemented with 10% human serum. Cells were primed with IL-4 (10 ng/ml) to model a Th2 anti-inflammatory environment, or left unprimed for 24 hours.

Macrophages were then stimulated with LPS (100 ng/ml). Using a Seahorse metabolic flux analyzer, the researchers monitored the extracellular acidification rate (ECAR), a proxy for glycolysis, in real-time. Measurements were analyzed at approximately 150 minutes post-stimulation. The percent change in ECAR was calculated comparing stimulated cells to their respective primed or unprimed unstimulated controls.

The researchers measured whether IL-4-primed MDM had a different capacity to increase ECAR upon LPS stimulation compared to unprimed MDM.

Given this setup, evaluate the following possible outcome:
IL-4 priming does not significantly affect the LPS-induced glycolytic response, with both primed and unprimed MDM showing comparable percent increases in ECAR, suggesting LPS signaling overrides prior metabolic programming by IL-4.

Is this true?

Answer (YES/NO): NO